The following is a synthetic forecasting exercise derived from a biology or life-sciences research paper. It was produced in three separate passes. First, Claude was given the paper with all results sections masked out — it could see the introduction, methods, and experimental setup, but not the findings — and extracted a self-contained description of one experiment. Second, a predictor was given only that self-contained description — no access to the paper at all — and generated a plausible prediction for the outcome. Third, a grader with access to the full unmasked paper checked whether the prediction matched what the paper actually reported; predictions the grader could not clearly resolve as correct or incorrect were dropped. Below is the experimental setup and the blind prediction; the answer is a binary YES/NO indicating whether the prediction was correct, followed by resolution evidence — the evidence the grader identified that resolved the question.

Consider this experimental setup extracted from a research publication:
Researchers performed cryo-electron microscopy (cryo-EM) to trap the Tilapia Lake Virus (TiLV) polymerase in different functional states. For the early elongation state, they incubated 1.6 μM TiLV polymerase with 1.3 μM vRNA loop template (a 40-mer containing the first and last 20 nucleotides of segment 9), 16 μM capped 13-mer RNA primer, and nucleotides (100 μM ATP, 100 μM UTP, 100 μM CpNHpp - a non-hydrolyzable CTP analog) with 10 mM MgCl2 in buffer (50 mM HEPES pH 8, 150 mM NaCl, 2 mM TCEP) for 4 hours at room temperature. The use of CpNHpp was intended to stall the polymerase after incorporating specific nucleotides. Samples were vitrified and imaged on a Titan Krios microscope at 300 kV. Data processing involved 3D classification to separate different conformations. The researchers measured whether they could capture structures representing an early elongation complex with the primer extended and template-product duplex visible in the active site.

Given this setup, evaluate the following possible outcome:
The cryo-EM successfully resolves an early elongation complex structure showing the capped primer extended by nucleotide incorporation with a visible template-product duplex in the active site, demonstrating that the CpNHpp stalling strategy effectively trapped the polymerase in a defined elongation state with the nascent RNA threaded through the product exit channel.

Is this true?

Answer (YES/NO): YES